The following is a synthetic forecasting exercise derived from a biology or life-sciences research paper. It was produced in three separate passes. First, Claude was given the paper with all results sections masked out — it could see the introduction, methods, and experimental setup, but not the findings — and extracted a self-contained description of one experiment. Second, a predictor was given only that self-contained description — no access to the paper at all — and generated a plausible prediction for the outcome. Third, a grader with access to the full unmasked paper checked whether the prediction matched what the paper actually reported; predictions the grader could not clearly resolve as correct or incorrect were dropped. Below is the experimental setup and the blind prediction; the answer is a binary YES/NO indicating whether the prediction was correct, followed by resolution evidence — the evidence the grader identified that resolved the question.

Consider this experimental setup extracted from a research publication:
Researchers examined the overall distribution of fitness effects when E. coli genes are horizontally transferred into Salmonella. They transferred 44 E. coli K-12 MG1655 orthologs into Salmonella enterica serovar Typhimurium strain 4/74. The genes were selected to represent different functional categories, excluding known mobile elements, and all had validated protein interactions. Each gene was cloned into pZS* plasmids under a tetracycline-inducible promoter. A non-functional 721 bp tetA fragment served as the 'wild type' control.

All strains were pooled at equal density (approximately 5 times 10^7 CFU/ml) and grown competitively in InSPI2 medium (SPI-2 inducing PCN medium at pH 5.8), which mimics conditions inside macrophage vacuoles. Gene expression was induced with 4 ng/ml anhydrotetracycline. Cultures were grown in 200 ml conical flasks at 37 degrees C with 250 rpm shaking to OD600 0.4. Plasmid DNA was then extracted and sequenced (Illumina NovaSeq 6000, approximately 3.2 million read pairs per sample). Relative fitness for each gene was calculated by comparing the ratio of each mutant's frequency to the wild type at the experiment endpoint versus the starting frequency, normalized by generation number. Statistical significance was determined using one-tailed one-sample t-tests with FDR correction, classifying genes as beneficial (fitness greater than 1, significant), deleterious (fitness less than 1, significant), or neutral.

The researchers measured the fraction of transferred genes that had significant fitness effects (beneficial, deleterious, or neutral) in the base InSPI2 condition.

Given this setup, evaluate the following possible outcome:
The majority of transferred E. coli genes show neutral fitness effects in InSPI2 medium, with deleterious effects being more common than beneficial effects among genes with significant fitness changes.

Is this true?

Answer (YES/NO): NO